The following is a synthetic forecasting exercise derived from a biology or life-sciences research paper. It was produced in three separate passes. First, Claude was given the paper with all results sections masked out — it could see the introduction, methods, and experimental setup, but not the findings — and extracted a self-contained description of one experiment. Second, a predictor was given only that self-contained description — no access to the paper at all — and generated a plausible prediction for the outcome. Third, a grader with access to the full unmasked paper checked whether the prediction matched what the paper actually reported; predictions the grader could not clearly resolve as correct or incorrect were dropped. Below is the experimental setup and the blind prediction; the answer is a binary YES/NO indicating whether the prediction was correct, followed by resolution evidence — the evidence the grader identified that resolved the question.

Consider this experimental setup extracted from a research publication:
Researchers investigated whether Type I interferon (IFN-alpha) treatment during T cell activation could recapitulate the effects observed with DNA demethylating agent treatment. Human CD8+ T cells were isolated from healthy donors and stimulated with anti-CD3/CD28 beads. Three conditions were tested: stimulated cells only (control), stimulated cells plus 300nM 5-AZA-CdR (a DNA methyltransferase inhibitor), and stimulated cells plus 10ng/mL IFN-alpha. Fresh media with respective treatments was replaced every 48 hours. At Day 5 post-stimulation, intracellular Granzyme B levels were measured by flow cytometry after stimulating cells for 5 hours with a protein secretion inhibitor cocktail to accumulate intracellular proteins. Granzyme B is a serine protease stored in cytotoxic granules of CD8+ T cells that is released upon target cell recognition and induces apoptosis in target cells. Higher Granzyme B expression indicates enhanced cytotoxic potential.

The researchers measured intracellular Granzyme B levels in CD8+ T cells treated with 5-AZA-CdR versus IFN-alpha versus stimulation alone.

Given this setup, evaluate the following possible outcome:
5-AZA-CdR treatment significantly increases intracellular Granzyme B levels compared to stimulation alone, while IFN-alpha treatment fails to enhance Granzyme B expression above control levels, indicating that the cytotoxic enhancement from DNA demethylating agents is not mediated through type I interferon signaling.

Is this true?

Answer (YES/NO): NO